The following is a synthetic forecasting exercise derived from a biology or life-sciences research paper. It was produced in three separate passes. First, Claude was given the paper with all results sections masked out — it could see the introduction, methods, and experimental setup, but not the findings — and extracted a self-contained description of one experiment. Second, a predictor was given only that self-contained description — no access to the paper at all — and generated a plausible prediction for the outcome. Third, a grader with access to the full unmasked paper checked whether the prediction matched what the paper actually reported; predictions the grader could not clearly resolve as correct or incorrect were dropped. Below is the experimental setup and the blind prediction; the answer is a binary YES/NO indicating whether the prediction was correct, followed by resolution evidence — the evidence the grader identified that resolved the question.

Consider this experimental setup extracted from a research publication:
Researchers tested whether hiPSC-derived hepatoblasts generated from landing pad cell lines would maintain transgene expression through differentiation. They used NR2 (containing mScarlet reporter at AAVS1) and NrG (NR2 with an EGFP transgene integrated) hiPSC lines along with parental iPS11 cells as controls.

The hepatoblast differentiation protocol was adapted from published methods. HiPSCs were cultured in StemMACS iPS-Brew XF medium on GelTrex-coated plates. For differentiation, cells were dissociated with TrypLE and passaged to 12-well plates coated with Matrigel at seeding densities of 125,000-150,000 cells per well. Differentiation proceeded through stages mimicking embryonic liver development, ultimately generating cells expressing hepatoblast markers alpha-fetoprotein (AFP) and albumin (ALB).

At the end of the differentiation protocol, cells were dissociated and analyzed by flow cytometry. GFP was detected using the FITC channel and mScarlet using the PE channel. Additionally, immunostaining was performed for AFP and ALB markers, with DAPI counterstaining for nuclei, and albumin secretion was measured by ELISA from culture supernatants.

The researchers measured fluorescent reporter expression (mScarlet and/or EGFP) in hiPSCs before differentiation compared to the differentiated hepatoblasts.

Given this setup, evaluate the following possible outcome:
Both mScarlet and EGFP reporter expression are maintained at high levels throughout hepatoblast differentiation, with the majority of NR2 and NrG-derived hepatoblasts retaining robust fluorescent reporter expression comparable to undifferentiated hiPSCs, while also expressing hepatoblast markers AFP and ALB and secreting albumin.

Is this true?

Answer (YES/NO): NO